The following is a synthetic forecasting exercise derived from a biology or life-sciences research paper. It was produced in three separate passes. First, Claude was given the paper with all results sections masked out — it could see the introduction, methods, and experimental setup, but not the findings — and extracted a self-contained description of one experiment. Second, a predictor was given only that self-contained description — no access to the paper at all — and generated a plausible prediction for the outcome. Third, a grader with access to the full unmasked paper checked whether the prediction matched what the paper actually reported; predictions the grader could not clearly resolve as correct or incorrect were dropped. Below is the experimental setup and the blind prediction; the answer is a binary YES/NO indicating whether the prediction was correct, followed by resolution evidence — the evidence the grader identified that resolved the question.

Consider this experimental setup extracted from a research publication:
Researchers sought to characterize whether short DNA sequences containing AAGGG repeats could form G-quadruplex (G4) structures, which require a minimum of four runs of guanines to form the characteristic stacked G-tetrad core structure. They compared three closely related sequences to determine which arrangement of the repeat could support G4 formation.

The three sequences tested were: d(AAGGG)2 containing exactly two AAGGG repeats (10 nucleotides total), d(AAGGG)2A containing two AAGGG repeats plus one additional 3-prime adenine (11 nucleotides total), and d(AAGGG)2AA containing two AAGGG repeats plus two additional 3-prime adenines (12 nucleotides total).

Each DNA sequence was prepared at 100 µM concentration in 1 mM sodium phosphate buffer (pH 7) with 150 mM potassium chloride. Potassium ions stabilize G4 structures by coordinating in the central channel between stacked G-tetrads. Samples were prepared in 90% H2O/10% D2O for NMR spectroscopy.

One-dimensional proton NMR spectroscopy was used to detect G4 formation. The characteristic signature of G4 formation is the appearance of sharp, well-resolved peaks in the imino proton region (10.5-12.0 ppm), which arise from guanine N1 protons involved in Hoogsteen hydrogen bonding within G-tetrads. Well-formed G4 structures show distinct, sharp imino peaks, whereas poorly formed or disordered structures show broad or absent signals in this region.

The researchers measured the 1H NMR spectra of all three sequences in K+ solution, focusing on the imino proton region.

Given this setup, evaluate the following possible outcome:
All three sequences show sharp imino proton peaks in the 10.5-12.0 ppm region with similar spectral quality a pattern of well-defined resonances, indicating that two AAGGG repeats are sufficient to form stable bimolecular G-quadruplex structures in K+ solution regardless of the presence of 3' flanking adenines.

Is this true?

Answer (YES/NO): NO